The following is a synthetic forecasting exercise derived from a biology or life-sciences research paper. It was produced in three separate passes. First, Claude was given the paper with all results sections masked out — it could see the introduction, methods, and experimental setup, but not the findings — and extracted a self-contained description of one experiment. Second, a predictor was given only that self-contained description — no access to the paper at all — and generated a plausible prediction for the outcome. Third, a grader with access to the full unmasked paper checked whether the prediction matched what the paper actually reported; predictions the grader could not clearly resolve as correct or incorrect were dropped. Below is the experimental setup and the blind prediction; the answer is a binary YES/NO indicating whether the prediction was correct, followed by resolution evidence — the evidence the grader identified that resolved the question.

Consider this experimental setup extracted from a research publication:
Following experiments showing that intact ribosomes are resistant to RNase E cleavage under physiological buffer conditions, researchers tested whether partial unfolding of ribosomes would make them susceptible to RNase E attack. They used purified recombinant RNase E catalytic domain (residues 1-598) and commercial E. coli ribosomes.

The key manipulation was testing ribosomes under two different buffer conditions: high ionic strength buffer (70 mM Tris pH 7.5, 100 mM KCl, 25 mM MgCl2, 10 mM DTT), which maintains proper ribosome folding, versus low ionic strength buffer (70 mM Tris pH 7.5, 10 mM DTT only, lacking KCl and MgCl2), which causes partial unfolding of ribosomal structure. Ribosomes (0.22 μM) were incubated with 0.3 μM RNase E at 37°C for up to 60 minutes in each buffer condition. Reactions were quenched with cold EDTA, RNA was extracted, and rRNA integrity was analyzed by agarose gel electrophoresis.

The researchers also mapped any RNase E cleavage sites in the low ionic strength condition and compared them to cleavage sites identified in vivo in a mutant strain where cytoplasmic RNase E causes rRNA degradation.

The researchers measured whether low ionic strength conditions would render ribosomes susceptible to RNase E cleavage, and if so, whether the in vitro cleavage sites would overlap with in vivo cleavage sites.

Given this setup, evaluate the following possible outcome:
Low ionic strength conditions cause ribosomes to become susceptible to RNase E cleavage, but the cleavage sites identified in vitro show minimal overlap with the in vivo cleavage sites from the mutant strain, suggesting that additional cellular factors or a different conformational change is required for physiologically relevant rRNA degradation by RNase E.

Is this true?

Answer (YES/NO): NO